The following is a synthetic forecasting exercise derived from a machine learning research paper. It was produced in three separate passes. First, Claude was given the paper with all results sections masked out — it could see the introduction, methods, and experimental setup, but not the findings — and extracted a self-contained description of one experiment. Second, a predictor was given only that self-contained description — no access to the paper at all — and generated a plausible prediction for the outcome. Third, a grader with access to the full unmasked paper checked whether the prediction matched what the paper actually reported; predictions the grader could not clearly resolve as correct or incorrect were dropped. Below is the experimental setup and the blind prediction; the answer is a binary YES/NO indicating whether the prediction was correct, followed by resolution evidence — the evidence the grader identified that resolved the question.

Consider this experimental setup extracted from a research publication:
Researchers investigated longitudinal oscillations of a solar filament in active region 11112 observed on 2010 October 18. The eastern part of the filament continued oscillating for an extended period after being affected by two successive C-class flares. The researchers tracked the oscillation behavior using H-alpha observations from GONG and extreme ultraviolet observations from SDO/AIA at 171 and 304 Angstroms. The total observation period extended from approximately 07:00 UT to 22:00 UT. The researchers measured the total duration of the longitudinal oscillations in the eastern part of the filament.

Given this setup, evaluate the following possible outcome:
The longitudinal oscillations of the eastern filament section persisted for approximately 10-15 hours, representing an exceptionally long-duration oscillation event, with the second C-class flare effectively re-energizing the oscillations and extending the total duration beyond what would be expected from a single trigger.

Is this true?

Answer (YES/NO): YES